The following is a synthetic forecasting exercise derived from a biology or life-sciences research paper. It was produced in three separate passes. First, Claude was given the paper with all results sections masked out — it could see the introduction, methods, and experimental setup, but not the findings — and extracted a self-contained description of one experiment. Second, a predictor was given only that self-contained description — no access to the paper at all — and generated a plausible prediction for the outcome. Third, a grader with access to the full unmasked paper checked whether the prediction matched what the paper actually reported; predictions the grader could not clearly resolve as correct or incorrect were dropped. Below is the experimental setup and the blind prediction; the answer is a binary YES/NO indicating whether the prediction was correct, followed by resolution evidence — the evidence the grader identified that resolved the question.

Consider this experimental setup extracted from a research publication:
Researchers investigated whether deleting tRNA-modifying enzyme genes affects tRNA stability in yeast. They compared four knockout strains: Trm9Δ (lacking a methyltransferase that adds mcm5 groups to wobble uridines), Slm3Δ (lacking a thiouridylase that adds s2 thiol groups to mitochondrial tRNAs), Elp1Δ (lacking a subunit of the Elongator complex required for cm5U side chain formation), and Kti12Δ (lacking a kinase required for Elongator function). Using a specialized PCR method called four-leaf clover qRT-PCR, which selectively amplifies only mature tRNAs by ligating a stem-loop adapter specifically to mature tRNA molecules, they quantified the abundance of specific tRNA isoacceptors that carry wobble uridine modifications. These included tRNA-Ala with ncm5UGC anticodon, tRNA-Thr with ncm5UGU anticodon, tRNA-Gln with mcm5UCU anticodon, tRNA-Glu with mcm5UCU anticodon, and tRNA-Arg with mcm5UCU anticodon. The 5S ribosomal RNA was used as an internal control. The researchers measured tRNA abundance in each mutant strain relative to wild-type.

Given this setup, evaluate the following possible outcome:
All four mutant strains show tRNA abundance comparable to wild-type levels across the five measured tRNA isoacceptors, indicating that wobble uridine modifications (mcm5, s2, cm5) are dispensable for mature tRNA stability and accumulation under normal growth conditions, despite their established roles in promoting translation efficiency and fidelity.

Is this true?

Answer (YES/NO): NO